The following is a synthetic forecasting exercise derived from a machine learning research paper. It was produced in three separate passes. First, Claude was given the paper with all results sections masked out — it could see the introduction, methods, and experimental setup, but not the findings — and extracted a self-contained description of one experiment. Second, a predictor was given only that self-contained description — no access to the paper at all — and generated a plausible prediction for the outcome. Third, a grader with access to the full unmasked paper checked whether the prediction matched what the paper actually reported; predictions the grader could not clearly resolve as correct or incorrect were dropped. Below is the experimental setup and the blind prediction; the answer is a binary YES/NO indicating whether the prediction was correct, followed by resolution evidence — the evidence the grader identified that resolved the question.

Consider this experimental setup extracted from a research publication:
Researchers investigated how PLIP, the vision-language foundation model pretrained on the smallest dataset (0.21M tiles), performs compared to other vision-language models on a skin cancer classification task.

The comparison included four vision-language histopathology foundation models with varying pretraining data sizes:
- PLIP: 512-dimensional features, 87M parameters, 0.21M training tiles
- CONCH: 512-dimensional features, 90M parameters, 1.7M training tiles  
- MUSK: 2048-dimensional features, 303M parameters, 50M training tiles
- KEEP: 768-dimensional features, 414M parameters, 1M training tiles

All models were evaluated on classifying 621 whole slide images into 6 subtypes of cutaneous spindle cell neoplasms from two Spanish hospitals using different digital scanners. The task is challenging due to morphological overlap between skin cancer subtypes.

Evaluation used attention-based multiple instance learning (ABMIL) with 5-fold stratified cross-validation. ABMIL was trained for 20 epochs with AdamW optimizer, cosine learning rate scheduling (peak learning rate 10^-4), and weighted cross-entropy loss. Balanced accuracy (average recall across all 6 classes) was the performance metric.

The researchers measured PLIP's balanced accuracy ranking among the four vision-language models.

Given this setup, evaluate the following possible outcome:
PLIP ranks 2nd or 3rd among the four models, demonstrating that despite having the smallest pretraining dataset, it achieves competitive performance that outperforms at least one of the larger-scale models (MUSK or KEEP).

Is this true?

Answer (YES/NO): NO